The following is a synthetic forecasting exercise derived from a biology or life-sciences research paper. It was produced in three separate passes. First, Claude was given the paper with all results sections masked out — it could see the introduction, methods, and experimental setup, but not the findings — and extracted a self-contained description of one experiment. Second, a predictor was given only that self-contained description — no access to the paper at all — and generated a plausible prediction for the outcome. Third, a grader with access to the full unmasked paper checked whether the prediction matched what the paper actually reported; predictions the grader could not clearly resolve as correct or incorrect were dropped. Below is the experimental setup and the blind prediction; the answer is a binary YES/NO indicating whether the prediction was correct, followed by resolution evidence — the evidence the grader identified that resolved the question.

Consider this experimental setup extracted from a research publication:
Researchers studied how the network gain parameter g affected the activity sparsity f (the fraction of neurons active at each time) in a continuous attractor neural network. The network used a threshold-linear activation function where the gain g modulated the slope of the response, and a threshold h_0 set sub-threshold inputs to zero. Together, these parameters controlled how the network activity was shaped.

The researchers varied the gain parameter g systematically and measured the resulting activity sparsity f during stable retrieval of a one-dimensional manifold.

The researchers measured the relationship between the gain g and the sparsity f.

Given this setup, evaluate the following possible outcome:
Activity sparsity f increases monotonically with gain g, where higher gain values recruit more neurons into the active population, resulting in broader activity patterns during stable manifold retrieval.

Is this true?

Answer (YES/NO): NO